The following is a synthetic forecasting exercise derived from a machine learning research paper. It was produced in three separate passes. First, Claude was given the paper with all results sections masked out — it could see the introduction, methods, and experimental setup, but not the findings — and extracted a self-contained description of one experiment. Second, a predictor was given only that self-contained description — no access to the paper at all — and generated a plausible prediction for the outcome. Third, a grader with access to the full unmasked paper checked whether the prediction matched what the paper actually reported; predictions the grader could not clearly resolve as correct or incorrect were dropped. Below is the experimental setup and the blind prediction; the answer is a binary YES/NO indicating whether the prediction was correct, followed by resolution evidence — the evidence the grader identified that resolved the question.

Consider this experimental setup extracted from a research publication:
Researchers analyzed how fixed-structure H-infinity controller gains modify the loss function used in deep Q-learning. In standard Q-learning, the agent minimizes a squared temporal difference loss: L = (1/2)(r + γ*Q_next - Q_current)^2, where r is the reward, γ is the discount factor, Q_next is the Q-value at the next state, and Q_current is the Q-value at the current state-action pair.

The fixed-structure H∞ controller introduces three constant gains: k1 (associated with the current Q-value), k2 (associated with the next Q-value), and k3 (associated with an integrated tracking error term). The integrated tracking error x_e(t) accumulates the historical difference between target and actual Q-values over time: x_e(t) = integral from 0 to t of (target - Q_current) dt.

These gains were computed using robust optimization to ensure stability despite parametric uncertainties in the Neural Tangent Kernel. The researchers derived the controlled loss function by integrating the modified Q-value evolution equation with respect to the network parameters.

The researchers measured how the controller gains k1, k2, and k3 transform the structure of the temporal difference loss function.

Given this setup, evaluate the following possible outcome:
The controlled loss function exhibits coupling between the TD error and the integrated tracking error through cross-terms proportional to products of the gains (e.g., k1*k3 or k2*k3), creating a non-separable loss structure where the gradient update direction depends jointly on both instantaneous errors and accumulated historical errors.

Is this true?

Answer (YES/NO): YES